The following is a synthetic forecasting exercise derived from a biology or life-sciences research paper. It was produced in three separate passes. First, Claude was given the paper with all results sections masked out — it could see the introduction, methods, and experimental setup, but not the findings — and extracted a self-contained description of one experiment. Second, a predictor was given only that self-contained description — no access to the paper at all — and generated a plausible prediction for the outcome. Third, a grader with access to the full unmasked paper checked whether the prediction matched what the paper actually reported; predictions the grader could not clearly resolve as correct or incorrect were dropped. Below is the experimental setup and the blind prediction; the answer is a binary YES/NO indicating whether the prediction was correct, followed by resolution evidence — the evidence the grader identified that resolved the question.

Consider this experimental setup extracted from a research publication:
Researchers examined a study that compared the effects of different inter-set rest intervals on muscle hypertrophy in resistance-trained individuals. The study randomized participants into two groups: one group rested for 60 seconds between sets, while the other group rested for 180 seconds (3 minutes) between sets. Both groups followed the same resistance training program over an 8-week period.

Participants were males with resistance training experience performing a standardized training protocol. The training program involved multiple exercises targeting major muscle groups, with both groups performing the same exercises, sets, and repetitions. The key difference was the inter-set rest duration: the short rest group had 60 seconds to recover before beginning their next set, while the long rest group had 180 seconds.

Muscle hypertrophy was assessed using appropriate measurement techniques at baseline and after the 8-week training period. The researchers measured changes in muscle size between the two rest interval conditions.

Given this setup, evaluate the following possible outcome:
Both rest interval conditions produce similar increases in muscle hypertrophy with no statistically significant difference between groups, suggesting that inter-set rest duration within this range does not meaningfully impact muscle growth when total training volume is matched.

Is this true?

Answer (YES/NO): YES